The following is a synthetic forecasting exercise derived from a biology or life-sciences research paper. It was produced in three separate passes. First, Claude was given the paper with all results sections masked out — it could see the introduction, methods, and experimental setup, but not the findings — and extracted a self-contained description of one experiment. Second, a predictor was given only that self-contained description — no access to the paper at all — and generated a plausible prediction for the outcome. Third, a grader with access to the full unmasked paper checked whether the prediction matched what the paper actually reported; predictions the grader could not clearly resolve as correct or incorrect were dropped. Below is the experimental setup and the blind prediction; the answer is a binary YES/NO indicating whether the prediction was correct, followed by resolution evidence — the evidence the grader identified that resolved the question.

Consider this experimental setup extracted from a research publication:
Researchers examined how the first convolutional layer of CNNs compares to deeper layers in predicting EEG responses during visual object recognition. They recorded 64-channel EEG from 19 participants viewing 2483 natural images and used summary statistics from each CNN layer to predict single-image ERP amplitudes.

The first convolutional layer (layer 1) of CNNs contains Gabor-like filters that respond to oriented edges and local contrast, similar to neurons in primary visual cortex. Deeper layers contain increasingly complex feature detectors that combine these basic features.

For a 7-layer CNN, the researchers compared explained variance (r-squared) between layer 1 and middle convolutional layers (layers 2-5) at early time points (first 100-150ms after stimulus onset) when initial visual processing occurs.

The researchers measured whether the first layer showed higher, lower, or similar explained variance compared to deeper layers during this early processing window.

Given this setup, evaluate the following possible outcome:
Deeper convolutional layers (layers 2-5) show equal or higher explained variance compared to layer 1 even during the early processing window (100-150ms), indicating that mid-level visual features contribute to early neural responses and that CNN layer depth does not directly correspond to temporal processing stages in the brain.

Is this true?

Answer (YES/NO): NO